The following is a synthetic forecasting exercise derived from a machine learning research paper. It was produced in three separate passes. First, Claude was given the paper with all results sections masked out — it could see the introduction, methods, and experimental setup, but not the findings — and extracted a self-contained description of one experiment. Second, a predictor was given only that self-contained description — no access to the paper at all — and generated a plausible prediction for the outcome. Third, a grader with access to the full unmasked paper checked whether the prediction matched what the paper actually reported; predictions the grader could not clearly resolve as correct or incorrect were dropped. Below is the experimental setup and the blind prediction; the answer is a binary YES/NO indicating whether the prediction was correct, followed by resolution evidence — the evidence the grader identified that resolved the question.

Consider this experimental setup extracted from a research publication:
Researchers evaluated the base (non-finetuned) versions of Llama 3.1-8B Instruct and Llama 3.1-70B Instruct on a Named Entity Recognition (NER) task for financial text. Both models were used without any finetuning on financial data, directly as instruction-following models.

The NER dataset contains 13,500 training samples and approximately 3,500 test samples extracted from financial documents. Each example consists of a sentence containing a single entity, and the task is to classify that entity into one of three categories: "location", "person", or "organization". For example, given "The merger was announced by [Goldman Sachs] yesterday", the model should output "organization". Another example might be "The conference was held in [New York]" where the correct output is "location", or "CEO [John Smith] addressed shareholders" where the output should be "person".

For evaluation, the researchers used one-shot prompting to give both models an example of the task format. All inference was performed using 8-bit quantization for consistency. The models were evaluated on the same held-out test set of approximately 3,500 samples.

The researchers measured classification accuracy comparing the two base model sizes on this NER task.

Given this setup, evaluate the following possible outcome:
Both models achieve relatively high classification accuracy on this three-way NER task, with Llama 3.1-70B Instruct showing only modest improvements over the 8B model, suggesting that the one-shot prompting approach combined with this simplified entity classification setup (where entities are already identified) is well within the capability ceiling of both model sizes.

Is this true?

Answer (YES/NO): NO